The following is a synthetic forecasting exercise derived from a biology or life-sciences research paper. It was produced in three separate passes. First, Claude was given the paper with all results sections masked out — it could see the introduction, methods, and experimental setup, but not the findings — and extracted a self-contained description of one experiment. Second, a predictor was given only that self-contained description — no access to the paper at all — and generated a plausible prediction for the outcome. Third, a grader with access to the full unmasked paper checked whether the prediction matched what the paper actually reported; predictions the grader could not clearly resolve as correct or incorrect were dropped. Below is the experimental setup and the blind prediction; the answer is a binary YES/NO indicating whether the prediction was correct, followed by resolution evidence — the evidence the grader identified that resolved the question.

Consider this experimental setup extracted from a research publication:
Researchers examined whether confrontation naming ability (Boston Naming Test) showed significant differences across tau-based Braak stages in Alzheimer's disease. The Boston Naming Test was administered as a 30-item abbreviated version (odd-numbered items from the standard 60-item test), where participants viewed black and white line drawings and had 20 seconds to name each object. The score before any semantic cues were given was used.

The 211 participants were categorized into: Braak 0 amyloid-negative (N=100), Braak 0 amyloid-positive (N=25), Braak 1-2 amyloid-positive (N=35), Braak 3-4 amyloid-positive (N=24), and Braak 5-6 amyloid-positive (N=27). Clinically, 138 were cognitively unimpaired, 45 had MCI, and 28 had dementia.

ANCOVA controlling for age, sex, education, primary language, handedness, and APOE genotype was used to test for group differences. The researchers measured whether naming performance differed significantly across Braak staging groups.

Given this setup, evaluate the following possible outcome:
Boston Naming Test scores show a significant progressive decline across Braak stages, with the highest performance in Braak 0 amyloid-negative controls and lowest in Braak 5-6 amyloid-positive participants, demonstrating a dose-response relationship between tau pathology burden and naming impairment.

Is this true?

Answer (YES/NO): NO